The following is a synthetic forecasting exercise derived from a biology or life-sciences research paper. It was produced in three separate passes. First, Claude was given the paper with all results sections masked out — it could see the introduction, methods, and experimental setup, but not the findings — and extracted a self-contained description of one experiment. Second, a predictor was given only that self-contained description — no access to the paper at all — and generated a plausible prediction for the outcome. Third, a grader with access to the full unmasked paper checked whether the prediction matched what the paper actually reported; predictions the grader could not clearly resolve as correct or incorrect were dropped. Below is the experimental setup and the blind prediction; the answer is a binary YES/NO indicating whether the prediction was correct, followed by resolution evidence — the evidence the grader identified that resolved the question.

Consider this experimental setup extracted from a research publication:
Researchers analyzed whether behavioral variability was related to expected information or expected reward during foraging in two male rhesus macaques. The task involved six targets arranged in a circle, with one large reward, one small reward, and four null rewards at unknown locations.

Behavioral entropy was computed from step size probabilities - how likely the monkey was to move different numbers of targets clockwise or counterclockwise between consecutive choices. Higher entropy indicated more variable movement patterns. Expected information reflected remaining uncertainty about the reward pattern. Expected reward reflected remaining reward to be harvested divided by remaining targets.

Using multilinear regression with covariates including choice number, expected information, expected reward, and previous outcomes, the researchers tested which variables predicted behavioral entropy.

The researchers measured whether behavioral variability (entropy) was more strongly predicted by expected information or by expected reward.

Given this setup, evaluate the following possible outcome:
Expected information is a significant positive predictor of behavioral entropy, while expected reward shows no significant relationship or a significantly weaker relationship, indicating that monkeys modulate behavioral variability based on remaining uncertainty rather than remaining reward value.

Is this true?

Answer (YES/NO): NO